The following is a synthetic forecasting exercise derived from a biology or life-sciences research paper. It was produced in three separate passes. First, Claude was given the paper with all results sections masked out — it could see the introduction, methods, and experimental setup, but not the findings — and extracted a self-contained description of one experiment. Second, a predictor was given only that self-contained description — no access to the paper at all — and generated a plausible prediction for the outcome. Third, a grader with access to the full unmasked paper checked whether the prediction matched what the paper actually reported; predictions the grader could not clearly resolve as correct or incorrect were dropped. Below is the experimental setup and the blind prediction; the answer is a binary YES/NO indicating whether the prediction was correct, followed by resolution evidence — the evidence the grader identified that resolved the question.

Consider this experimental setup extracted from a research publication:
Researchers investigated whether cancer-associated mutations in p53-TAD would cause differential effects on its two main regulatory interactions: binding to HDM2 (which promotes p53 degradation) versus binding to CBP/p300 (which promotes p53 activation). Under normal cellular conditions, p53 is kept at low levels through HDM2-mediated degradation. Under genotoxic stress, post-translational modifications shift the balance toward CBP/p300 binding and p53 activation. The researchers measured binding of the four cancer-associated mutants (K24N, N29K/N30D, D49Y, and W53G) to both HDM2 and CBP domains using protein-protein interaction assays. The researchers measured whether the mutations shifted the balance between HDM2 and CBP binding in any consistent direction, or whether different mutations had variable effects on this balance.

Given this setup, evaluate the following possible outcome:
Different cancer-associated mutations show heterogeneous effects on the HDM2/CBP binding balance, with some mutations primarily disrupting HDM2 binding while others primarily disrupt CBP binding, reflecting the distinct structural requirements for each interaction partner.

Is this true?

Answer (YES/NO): NO